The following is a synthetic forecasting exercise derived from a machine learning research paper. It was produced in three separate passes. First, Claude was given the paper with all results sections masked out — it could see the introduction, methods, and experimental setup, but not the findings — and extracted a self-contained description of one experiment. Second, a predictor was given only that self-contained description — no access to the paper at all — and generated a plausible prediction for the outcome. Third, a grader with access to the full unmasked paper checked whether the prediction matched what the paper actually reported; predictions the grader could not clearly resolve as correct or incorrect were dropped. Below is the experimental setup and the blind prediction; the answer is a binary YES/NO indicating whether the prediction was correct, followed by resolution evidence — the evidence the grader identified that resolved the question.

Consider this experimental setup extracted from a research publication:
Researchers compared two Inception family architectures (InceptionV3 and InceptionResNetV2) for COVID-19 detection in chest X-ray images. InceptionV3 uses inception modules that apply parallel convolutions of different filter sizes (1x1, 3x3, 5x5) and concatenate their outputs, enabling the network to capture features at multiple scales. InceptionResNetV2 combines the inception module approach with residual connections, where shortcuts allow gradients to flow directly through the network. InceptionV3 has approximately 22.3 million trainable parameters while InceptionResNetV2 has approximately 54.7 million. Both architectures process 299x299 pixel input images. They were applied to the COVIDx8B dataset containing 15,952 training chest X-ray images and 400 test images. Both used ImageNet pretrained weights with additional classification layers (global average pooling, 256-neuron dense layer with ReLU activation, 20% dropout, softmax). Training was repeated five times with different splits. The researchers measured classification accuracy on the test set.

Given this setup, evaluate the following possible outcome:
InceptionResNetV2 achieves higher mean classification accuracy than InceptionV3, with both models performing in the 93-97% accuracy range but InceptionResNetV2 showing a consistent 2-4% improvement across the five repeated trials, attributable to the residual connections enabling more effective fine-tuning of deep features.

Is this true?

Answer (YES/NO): NO